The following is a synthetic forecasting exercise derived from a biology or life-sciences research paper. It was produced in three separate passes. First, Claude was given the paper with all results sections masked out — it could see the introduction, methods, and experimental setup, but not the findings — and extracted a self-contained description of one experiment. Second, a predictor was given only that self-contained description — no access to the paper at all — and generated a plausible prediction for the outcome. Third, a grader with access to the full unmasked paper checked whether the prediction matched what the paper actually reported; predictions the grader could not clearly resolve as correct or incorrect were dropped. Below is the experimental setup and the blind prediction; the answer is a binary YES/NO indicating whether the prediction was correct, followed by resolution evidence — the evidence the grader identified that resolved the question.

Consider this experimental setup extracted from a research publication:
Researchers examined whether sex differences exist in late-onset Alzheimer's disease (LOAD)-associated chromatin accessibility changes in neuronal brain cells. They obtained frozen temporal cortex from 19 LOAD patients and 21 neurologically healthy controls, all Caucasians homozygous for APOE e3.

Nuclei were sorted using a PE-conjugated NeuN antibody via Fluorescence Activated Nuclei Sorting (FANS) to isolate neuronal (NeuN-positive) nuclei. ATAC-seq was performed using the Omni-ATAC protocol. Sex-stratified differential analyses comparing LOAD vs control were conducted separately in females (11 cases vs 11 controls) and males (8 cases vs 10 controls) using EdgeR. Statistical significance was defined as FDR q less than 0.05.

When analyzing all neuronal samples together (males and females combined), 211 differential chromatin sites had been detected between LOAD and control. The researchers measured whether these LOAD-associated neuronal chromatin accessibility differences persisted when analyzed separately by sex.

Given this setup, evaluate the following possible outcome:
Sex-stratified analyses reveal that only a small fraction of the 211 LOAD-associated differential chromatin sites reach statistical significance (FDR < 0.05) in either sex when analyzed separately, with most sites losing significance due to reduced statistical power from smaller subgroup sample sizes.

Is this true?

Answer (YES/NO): NO